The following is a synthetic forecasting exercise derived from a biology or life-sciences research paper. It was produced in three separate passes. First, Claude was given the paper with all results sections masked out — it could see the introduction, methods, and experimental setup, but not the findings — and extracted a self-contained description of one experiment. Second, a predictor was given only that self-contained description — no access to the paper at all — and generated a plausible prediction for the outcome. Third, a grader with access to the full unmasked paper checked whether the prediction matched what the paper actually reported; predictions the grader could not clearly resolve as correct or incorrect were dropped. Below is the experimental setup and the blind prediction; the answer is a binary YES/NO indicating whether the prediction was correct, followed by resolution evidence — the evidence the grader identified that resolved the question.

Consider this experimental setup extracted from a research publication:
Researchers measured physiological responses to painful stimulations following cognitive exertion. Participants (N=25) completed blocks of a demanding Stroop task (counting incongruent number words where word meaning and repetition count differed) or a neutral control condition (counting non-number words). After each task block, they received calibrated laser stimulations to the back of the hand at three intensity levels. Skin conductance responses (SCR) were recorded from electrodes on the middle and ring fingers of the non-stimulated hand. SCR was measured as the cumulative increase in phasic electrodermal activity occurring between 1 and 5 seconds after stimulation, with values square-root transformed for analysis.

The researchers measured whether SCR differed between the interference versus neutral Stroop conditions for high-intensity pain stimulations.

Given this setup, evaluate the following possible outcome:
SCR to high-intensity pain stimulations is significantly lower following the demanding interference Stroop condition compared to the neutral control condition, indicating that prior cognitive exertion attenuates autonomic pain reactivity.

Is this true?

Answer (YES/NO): YES